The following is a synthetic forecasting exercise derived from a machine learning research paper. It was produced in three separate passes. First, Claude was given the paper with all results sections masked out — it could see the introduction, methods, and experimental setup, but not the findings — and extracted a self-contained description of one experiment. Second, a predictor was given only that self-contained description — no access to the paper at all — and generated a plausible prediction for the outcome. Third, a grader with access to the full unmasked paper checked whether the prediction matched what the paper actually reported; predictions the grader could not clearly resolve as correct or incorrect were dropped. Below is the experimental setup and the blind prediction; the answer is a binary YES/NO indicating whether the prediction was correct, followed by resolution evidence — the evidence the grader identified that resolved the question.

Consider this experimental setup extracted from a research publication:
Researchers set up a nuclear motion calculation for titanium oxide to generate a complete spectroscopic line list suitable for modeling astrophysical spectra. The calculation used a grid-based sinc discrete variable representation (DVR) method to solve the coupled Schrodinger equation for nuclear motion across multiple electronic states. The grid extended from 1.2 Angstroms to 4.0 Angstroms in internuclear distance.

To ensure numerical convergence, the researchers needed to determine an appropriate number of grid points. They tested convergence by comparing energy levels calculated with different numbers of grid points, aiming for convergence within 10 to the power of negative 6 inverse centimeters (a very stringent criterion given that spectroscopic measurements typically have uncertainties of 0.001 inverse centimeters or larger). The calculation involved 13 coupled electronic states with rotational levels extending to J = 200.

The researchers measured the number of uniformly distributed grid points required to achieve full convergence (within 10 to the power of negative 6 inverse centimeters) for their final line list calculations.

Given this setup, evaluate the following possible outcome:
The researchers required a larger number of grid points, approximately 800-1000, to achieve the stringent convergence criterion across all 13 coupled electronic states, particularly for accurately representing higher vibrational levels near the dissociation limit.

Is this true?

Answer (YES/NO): NO